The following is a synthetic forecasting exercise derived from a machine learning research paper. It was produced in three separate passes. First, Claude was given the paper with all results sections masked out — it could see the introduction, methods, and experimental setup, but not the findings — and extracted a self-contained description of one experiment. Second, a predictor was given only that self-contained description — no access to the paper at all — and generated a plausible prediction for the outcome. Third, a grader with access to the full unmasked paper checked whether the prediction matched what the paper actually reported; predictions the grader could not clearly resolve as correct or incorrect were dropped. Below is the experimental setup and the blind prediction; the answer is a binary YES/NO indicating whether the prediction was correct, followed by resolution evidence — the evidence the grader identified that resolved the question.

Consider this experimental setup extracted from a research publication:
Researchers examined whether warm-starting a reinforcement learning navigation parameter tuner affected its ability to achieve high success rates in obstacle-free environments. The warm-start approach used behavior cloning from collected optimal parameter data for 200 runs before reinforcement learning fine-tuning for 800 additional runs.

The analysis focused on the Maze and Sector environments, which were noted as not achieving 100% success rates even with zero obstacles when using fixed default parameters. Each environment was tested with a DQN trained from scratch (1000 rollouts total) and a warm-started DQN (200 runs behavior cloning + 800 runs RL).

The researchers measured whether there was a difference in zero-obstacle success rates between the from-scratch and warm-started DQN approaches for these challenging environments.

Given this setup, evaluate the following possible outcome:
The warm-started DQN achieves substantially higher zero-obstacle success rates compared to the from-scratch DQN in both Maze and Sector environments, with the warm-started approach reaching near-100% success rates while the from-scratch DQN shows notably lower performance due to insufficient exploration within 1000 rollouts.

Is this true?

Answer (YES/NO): NO